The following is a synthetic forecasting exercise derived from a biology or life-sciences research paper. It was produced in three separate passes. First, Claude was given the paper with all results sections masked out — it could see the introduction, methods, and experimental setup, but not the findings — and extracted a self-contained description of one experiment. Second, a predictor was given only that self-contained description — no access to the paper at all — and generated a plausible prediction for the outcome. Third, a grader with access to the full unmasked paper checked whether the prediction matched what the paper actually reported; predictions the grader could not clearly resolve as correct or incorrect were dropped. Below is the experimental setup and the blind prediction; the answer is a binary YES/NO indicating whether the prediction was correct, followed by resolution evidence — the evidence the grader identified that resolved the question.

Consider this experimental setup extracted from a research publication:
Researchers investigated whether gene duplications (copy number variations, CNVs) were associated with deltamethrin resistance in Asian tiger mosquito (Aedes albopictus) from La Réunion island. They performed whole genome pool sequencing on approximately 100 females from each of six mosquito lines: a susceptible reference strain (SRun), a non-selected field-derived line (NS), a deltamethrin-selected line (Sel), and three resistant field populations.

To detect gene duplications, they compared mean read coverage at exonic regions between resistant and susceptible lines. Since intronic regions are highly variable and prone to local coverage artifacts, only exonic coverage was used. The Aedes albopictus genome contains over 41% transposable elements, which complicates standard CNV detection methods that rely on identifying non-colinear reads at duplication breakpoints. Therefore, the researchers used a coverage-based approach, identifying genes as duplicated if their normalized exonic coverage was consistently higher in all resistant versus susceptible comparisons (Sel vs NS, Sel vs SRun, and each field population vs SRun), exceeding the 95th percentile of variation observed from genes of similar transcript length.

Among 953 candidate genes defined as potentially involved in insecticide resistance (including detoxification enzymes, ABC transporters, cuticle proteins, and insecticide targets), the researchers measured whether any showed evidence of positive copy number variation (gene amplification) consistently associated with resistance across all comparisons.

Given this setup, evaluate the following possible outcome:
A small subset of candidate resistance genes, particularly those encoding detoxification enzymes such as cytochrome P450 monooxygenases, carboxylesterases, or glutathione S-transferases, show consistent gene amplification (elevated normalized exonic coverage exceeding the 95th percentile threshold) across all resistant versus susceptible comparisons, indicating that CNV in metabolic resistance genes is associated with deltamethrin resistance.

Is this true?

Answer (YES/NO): NO